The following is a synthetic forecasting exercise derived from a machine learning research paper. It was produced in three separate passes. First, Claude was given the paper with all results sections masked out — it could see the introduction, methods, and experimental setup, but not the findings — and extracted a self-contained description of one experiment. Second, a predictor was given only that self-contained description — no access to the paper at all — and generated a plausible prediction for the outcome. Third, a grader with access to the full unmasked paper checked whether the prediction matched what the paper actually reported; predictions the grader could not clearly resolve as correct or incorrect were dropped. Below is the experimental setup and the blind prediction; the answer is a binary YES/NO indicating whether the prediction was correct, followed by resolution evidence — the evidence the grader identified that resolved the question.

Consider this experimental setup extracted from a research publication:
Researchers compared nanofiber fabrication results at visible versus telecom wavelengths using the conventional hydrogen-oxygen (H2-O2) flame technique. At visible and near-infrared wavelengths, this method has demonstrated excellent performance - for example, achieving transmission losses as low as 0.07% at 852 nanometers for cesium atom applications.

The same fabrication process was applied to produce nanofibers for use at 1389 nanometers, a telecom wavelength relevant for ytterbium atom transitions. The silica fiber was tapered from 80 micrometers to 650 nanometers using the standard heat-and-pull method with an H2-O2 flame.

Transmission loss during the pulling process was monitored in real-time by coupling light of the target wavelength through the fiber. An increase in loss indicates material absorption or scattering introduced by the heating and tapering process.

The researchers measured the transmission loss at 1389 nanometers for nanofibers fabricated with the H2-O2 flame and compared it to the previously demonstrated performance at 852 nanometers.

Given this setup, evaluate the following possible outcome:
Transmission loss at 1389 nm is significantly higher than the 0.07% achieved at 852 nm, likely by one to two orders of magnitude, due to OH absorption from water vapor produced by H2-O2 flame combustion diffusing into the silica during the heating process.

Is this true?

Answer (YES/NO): YES